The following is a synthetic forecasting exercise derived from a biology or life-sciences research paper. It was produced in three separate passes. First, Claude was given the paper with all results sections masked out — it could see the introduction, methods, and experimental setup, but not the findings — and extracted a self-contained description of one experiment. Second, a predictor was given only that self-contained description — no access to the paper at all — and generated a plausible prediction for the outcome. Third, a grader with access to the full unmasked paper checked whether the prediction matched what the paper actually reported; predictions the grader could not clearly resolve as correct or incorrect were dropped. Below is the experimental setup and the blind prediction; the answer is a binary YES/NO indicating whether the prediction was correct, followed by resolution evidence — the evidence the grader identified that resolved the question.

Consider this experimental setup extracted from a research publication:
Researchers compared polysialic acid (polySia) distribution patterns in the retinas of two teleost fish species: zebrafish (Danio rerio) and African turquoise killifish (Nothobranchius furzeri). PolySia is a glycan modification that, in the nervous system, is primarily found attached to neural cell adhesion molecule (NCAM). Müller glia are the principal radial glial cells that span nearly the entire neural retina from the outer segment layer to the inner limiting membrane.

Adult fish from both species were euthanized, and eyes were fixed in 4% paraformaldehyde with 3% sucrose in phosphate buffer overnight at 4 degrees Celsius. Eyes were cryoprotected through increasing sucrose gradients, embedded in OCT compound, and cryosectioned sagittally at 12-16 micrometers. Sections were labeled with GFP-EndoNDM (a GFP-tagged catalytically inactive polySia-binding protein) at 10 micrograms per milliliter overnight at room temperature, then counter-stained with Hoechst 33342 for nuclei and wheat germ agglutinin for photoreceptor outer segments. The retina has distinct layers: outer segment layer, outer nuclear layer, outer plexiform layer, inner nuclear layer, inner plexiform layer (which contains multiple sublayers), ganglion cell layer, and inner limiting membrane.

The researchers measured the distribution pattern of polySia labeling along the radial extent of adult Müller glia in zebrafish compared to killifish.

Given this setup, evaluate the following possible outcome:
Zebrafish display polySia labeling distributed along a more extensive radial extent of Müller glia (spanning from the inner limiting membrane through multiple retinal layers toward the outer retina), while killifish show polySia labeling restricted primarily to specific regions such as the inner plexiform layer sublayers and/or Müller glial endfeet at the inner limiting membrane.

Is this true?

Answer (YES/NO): NO